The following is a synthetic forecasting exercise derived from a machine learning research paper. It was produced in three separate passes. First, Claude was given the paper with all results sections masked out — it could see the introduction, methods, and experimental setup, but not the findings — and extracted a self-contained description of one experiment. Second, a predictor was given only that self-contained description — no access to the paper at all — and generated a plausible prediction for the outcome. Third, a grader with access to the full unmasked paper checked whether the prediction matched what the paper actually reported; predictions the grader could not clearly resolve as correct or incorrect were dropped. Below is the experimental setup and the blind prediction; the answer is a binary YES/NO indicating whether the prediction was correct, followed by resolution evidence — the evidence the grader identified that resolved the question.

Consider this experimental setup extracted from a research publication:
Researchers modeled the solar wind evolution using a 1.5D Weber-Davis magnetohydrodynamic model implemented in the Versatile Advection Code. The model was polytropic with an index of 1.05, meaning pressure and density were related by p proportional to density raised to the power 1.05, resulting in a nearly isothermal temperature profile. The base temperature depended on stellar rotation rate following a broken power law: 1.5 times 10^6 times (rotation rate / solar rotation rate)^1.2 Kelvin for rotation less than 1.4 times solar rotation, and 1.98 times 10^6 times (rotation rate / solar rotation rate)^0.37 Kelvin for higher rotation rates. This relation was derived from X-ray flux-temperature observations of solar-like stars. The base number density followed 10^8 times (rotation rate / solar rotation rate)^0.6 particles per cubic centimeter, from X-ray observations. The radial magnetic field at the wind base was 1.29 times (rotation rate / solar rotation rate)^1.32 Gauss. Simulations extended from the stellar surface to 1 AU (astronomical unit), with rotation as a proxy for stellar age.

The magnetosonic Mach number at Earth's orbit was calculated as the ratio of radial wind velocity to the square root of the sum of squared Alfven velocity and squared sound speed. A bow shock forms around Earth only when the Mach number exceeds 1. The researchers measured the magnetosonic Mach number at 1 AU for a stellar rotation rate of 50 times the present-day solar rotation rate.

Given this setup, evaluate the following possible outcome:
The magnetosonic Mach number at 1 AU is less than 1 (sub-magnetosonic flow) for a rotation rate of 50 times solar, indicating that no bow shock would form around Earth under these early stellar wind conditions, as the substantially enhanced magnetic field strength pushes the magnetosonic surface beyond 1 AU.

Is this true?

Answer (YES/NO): YES